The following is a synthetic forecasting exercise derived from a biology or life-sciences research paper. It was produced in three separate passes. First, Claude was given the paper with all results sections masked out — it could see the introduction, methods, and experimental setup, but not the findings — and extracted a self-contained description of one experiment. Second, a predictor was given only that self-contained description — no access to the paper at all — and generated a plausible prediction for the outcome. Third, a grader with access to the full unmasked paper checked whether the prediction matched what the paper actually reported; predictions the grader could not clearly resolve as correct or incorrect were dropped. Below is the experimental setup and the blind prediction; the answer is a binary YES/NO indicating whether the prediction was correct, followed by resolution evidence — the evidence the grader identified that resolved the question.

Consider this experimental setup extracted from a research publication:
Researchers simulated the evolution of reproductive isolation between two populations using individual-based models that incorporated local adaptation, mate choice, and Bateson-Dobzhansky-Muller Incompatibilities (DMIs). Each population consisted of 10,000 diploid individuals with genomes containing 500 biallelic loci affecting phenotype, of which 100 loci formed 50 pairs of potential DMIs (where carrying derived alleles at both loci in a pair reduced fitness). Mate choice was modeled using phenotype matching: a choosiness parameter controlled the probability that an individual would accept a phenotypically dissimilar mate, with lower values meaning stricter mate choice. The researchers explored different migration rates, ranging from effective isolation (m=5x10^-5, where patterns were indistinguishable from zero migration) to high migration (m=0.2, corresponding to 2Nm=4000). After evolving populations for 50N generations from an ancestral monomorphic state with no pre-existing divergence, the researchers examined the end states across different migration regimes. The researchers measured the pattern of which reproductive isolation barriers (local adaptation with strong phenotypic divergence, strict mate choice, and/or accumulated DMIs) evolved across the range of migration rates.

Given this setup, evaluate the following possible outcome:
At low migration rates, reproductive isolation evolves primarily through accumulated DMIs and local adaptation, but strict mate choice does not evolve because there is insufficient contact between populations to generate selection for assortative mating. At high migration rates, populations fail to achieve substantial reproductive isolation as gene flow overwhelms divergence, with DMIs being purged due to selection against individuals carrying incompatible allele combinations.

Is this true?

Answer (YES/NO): NO